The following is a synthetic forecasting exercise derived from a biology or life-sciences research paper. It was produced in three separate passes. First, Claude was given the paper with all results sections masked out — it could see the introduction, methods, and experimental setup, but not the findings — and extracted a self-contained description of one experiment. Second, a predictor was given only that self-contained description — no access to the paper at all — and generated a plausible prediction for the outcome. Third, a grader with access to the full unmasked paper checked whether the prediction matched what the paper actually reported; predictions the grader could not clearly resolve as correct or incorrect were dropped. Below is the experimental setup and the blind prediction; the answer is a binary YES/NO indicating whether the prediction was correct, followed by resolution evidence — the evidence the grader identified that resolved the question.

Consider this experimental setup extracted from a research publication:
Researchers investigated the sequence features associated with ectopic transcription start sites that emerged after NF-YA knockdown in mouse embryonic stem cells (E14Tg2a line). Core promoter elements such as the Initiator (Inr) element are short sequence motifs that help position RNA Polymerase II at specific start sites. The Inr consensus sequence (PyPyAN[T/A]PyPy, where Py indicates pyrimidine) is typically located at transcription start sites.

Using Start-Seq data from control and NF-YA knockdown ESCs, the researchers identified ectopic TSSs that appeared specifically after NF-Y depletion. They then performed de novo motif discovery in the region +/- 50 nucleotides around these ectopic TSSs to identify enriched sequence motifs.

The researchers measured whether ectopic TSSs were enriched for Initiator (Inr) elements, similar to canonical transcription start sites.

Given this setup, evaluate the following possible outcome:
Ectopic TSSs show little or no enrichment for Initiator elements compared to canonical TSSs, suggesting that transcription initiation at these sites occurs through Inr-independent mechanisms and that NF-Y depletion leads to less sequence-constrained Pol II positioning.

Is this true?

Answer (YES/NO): NO